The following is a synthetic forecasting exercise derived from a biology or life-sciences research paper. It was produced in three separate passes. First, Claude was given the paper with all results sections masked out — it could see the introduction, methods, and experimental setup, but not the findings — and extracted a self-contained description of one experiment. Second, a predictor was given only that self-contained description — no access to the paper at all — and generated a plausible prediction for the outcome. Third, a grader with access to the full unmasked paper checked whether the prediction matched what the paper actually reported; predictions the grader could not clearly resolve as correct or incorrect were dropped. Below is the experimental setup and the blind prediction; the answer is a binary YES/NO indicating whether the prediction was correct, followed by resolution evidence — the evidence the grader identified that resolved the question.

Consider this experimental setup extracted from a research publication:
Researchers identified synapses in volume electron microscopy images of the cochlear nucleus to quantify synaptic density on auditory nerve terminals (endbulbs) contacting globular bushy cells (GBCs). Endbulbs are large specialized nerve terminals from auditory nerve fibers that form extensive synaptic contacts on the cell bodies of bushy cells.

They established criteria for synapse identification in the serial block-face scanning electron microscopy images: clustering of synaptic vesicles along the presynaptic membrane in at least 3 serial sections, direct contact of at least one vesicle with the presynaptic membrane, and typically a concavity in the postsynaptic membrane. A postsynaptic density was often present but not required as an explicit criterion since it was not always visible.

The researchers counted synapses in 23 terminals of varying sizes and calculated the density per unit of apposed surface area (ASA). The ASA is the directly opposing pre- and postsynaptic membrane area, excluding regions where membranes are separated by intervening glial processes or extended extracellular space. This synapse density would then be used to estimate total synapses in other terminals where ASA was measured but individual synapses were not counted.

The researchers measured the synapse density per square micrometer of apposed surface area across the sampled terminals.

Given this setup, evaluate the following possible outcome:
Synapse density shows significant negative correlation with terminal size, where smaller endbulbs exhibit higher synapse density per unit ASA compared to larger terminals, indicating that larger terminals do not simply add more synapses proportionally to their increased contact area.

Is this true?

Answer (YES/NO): NO